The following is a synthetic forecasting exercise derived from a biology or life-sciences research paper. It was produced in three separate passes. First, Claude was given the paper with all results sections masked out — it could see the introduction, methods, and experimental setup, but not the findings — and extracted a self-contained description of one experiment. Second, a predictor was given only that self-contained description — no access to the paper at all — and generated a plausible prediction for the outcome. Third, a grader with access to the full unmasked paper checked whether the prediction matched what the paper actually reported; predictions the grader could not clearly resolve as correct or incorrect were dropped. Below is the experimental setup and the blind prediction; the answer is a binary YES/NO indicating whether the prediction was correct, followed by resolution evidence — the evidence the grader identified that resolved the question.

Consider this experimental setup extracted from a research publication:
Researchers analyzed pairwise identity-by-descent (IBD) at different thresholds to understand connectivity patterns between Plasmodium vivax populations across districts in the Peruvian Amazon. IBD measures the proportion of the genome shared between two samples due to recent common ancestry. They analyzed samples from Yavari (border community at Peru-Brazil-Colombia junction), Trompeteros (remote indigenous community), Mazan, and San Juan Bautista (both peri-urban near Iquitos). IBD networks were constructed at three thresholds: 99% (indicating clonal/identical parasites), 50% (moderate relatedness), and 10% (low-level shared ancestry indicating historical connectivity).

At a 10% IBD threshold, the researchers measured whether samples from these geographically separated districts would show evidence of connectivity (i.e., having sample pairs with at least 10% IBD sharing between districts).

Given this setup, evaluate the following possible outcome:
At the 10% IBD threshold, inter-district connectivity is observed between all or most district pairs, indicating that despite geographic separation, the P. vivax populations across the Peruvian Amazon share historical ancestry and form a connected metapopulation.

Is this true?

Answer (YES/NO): YES